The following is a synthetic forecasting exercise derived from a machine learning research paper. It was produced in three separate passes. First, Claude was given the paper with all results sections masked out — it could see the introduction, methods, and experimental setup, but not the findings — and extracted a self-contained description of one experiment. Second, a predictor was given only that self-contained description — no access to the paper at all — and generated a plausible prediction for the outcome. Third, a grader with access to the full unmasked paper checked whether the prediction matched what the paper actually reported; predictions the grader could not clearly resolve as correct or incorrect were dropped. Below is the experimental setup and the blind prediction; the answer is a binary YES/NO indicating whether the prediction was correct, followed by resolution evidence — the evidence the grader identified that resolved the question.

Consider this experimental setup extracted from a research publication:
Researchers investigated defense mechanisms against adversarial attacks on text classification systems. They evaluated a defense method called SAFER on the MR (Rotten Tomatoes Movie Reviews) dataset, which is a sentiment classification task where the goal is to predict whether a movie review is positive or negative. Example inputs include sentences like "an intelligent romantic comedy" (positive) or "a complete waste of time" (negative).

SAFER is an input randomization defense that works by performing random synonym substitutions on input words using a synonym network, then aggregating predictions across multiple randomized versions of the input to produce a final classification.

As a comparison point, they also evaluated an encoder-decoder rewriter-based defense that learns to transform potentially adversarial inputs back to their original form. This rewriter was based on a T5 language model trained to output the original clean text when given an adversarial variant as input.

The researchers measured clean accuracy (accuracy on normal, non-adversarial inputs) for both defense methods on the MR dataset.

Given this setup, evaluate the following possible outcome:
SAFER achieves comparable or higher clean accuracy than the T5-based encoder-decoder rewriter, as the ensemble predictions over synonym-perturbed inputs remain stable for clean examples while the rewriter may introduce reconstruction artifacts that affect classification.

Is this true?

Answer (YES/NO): YES